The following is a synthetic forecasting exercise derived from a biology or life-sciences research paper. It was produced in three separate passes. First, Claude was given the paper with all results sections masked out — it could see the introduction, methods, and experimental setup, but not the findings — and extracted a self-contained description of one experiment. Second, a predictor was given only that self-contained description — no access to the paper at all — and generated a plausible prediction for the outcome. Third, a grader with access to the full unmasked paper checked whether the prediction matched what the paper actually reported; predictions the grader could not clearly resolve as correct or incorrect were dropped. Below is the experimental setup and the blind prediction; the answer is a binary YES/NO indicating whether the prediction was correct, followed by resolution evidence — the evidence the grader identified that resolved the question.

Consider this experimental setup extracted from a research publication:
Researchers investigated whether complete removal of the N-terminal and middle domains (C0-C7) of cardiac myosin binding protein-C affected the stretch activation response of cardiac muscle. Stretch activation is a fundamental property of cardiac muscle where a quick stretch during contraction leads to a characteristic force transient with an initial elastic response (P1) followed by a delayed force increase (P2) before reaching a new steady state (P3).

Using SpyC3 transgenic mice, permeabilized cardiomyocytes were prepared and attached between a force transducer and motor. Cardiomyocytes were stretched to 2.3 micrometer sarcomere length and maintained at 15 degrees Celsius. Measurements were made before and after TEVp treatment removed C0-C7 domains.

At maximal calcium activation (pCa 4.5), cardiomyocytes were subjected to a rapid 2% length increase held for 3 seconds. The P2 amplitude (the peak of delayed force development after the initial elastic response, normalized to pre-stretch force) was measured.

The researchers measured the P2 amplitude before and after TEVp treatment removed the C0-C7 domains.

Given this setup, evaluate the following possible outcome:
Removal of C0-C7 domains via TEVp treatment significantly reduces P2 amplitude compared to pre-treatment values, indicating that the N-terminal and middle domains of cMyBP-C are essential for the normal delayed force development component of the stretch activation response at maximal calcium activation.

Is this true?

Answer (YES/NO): NO